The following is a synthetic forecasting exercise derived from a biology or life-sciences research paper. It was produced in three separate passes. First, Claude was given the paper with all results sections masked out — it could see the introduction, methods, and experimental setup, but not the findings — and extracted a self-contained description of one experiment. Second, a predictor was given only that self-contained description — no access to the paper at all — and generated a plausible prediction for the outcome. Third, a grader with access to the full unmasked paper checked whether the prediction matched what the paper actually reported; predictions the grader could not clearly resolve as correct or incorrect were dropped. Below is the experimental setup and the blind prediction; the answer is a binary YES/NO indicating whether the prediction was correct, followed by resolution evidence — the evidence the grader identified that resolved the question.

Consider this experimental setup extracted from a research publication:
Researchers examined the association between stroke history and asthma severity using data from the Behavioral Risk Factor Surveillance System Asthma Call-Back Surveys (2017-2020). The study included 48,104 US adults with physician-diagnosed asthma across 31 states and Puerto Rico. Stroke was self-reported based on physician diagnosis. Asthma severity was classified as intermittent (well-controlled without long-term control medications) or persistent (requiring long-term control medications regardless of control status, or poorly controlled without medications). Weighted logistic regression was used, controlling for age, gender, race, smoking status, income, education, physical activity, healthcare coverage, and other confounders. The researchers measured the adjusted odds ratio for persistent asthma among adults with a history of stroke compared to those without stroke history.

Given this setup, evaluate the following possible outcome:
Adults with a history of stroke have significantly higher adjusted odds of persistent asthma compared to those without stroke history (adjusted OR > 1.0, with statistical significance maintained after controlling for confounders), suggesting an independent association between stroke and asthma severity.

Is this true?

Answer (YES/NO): NO